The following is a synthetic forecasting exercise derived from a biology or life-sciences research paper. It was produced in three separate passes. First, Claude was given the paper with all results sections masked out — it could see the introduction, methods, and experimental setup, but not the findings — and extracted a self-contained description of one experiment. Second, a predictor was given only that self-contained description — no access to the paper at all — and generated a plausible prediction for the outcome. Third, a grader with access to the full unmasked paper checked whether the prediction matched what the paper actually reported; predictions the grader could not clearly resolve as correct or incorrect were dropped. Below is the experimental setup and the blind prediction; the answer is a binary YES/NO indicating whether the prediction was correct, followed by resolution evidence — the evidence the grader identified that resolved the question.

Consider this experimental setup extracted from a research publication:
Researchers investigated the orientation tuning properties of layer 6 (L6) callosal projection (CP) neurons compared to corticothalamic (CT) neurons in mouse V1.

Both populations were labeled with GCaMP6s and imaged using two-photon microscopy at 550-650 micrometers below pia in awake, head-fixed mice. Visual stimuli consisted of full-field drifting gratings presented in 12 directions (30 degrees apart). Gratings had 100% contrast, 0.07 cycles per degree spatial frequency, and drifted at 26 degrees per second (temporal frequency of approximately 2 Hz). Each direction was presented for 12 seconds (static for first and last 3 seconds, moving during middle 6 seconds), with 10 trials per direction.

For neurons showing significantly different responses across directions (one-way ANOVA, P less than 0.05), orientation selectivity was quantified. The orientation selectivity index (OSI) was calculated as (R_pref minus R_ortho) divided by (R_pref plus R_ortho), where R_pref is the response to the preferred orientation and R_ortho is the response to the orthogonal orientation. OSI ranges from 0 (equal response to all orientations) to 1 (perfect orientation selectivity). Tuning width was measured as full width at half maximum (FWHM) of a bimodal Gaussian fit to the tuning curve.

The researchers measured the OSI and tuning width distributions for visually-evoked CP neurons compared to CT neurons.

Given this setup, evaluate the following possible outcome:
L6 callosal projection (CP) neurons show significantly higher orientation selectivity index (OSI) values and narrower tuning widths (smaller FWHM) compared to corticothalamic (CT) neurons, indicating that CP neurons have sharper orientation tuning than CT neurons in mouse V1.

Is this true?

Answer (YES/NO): NO